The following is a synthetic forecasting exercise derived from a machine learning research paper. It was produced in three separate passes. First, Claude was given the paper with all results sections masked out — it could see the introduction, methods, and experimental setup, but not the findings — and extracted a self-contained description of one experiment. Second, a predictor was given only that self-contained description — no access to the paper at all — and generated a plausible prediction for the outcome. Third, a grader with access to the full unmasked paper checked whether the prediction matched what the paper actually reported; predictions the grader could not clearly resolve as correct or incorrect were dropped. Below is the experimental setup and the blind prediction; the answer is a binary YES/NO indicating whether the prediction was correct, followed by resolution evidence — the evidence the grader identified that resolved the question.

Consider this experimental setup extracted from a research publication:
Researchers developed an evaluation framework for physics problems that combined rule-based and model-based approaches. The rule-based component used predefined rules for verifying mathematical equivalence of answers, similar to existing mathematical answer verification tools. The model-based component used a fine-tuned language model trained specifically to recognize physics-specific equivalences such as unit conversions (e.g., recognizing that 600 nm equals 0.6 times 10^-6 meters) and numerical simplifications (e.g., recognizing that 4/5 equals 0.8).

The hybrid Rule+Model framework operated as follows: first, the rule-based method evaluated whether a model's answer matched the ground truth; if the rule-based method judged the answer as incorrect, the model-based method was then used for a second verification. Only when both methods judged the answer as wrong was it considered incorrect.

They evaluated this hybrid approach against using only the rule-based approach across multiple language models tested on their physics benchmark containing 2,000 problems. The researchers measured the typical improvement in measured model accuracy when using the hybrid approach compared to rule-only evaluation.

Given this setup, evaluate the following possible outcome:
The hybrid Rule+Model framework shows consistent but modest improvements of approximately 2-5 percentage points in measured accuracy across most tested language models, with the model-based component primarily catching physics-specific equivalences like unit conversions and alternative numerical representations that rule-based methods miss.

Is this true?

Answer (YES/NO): NO